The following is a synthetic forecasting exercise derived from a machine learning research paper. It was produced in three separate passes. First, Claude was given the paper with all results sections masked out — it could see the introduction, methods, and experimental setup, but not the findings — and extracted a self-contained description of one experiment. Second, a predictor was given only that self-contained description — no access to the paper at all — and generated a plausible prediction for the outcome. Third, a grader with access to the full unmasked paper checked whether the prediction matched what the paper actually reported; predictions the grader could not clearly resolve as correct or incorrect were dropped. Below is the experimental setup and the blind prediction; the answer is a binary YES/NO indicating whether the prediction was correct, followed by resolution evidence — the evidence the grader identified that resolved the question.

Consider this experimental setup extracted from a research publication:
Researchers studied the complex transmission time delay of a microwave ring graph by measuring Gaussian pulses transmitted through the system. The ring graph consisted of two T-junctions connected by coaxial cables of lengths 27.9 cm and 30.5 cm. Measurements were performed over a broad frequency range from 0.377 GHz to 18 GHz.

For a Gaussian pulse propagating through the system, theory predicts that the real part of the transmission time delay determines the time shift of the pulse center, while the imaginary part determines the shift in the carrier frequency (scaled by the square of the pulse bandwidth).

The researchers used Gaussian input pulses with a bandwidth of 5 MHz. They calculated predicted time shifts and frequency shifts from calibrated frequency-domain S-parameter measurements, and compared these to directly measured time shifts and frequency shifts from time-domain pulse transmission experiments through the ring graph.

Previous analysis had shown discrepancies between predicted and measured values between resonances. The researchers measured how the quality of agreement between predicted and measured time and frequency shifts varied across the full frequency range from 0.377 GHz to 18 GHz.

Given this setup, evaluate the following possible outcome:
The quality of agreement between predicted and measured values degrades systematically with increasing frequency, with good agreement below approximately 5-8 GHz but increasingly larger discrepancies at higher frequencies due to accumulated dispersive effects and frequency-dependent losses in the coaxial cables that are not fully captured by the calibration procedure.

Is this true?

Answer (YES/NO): NO